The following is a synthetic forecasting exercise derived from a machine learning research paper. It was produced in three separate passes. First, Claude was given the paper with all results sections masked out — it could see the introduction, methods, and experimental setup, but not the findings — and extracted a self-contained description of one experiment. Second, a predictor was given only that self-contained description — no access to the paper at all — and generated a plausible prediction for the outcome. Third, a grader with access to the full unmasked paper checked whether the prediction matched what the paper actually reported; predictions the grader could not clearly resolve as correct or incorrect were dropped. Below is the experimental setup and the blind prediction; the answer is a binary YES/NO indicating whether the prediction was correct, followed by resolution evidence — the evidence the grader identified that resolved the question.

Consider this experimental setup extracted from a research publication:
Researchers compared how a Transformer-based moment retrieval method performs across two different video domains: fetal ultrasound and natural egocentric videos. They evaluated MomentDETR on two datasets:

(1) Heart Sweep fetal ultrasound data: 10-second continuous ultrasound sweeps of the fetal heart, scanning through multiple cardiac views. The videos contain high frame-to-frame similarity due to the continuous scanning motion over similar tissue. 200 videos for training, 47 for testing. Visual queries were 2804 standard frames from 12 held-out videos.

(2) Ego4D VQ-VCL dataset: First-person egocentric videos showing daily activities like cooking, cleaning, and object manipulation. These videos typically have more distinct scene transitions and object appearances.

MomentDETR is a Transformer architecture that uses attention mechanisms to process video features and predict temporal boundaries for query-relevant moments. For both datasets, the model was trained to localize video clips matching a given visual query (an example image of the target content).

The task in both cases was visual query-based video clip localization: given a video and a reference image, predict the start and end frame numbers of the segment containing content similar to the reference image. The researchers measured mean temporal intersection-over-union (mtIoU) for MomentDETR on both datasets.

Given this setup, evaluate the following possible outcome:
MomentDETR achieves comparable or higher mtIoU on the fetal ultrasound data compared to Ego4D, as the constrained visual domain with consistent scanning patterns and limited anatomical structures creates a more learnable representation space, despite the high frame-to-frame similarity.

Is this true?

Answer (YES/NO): NO